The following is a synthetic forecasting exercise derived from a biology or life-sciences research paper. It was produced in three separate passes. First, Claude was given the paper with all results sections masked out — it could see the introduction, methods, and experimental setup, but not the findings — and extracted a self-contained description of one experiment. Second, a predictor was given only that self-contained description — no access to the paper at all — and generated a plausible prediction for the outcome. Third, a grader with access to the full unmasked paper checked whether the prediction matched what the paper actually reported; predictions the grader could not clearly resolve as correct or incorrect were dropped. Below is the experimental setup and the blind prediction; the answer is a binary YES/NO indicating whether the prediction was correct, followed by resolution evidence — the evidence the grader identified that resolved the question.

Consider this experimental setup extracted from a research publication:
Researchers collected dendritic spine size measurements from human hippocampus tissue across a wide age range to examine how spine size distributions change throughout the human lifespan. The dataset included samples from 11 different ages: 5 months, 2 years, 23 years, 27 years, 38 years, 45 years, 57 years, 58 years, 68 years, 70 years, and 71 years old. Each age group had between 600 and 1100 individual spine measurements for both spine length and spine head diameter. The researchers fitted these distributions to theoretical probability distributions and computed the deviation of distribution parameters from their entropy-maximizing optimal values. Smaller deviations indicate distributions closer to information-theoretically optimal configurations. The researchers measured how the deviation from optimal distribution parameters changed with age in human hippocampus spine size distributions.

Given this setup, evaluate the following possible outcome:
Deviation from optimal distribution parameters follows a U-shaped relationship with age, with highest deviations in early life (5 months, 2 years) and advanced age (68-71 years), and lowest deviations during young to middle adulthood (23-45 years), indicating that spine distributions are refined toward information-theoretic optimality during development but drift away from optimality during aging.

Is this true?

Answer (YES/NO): NO